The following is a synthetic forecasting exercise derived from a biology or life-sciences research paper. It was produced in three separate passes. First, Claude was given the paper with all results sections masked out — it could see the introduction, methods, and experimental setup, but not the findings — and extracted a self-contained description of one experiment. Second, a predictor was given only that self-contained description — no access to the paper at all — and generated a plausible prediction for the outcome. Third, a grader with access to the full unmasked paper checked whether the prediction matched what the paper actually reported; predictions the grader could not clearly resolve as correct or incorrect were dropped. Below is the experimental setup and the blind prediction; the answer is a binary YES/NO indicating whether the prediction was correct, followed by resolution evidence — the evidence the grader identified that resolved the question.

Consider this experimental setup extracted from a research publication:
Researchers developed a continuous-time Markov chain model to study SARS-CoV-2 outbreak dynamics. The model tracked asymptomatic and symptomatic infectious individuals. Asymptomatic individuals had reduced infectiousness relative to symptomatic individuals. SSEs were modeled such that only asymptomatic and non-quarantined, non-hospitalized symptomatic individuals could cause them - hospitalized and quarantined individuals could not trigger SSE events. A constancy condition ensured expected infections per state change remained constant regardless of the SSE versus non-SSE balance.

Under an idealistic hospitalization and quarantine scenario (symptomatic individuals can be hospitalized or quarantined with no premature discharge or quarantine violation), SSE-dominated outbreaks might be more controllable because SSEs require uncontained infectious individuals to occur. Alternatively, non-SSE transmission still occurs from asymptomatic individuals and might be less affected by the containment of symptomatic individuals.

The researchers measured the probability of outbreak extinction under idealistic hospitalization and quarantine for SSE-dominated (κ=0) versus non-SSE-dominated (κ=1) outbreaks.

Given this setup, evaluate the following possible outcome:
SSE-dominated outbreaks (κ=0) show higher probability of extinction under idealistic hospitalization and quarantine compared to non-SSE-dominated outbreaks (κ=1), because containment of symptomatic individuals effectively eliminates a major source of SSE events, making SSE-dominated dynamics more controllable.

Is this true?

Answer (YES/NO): YES